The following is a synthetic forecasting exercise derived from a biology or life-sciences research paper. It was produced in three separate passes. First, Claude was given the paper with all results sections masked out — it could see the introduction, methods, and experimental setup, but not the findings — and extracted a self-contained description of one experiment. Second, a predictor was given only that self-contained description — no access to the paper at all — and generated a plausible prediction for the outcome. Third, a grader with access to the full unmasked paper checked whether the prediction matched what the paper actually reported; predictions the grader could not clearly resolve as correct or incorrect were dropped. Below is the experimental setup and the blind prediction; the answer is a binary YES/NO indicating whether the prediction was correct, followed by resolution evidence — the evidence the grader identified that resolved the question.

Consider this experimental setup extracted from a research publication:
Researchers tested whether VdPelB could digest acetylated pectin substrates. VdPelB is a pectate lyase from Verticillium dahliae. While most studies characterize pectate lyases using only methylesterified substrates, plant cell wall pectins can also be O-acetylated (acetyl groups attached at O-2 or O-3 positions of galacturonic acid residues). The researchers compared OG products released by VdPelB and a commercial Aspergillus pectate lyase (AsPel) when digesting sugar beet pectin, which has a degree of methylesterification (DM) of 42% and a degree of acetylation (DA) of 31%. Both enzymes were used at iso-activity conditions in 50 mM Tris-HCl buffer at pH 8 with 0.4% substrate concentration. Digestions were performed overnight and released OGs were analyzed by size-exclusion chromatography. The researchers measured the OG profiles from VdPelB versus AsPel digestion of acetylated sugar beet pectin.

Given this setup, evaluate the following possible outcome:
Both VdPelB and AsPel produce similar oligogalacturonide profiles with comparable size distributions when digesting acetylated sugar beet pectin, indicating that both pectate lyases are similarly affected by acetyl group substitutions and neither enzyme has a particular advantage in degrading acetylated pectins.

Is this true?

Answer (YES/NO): NO